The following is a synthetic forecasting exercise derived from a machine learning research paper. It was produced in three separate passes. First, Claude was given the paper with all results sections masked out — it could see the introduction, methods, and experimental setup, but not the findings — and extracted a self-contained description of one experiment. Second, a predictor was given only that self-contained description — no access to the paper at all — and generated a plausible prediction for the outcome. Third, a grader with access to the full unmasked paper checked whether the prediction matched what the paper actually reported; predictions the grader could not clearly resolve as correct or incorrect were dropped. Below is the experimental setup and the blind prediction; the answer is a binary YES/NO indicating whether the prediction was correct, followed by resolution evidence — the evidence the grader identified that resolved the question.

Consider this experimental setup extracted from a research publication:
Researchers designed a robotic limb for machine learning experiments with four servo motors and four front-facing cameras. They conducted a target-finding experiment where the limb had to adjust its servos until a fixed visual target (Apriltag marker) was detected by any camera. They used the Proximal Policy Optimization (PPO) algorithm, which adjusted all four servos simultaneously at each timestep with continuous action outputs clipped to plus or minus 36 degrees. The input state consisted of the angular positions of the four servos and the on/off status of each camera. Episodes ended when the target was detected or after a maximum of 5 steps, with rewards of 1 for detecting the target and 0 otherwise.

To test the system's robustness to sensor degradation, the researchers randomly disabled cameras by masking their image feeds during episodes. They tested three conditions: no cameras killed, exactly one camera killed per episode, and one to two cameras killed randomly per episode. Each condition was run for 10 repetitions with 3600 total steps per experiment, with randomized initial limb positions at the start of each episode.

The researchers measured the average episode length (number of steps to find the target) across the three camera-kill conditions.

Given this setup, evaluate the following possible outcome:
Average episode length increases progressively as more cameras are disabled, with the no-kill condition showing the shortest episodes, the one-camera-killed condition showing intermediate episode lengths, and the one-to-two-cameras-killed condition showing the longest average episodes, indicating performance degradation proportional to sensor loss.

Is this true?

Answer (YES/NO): YES